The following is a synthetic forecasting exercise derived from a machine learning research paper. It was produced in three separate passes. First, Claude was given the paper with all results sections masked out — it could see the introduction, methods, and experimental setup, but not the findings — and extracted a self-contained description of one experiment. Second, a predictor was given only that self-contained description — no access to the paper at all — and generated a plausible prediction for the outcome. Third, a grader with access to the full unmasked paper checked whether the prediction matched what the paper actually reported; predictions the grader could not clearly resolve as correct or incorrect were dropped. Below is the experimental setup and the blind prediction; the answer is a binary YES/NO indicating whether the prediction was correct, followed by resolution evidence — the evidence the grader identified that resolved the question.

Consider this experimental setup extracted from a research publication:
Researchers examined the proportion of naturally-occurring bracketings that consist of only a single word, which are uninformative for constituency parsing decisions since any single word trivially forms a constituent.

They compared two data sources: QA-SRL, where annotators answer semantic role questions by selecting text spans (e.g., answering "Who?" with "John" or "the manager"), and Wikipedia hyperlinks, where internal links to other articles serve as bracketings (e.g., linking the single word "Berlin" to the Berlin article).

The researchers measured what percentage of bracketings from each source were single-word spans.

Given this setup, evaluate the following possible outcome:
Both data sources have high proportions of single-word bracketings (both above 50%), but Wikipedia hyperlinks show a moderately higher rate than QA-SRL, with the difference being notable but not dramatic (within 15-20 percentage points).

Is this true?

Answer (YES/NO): NO